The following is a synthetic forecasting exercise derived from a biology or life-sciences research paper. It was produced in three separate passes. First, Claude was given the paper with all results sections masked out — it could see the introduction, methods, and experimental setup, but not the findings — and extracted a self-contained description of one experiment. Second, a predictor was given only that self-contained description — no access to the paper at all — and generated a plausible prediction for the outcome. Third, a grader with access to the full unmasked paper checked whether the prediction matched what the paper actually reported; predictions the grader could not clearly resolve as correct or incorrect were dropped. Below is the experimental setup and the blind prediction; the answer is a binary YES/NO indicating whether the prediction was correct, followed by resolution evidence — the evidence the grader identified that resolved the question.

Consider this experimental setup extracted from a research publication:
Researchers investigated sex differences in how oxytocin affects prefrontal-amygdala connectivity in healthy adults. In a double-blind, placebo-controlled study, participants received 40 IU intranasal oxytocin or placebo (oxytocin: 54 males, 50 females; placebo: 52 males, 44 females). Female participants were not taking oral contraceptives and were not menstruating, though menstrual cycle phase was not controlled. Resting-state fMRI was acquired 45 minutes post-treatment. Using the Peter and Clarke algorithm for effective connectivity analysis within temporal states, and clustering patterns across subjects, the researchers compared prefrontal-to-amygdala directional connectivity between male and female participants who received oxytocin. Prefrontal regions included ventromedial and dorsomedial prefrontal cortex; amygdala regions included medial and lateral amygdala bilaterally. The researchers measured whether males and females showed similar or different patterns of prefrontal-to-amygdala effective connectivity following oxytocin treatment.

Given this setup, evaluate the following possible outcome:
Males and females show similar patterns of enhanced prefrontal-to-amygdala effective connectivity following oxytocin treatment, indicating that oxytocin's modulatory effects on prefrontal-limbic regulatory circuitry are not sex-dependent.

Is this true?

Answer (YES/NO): NO